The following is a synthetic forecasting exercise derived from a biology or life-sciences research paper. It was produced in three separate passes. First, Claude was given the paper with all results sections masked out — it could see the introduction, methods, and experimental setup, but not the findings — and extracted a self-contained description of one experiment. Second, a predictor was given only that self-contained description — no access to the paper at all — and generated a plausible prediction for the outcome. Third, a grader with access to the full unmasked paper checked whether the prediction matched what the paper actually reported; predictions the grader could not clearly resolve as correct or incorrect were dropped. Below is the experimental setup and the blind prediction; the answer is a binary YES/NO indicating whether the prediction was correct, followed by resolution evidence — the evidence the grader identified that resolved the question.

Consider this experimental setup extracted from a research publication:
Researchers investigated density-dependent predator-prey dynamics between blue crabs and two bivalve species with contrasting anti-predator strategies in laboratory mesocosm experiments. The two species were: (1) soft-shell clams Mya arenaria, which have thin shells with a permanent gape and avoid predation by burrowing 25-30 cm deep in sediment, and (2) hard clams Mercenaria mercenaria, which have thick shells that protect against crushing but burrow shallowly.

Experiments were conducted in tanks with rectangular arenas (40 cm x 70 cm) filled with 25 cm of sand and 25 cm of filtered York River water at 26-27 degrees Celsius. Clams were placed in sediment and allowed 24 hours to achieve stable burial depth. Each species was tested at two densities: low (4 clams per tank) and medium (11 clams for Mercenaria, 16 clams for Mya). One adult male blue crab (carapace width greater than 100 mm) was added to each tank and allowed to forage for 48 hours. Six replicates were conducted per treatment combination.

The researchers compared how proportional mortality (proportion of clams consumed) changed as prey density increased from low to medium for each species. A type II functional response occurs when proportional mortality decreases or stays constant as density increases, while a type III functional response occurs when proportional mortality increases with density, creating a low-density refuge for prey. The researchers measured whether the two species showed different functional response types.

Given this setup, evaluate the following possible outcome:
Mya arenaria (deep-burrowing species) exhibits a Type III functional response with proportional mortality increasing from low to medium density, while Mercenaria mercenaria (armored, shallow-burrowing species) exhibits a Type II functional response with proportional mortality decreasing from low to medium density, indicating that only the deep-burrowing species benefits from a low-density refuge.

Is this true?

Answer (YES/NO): NO